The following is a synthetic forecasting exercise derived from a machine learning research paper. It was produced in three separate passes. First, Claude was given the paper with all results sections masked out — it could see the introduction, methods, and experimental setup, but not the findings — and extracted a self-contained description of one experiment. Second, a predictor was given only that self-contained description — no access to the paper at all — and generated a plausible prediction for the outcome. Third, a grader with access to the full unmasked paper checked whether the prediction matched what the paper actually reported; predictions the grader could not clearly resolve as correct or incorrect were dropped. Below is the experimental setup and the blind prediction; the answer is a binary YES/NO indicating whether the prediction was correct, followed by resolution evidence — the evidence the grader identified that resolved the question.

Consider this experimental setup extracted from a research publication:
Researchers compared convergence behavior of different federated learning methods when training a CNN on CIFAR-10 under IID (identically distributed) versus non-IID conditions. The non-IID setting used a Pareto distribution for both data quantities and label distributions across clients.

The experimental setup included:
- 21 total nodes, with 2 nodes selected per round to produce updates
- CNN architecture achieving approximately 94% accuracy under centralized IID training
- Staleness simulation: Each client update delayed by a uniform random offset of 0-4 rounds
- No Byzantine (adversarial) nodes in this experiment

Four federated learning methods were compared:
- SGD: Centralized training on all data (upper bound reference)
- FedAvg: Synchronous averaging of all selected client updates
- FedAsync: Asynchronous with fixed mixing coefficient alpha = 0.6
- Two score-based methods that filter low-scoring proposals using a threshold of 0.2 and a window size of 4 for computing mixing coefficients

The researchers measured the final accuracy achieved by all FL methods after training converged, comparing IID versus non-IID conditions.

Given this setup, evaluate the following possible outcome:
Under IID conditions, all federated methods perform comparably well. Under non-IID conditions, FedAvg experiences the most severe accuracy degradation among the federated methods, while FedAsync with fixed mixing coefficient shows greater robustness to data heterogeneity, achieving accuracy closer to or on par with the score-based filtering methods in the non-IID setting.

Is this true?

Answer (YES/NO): NO